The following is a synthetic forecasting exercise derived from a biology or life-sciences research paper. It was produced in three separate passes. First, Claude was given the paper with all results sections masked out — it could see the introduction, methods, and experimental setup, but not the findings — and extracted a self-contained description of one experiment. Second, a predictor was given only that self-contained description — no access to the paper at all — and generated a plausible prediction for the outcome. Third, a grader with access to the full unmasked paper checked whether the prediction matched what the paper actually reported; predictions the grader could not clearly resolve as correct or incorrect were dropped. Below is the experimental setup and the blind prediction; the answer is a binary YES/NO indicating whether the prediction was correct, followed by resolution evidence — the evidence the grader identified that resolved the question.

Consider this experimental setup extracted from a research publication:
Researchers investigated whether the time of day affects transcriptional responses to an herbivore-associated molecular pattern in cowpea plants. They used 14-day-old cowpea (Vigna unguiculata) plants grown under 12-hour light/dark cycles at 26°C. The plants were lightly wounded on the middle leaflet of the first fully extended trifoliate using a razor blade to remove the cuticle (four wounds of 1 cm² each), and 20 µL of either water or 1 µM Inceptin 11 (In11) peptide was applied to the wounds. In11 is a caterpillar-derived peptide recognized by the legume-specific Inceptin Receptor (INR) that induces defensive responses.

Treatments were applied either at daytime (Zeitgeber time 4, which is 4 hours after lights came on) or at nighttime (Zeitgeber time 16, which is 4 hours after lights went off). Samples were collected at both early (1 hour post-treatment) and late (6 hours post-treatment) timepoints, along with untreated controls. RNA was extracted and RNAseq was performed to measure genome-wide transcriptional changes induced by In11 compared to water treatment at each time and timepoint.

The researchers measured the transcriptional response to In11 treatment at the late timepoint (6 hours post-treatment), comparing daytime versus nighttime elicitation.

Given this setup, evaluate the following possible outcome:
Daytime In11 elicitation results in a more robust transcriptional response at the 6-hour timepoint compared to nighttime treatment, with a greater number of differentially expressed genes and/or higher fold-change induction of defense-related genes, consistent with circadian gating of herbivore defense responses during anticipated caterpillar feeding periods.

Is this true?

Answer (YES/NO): YES